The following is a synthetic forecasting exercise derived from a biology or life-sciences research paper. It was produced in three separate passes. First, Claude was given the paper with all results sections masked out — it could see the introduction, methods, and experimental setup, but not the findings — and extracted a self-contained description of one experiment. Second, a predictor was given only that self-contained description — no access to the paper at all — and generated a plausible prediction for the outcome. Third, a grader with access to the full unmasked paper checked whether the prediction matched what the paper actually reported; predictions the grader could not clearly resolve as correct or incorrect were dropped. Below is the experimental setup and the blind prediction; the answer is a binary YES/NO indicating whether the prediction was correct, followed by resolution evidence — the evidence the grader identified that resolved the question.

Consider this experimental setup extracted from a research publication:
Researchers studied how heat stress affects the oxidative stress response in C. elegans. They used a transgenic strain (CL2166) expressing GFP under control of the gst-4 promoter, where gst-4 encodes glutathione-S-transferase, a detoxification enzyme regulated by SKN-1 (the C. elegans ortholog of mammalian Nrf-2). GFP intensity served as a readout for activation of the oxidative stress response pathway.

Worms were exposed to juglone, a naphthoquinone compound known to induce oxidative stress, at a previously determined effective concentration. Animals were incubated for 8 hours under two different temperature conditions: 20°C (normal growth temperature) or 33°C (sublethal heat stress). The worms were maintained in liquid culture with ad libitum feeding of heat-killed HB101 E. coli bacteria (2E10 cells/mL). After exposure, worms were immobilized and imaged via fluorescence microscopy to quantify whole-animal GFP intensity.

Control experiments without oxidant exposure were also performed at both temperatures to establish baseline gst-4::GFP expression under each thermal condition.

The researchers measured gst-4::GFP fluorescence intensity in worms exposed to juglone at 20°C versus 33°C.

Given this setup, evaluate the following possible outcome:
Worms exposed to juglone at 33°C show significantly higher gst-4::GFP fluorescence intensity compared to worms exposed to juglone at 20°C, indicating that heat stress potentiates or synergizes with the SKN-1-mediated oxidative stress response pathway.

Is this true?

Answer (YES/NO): NO